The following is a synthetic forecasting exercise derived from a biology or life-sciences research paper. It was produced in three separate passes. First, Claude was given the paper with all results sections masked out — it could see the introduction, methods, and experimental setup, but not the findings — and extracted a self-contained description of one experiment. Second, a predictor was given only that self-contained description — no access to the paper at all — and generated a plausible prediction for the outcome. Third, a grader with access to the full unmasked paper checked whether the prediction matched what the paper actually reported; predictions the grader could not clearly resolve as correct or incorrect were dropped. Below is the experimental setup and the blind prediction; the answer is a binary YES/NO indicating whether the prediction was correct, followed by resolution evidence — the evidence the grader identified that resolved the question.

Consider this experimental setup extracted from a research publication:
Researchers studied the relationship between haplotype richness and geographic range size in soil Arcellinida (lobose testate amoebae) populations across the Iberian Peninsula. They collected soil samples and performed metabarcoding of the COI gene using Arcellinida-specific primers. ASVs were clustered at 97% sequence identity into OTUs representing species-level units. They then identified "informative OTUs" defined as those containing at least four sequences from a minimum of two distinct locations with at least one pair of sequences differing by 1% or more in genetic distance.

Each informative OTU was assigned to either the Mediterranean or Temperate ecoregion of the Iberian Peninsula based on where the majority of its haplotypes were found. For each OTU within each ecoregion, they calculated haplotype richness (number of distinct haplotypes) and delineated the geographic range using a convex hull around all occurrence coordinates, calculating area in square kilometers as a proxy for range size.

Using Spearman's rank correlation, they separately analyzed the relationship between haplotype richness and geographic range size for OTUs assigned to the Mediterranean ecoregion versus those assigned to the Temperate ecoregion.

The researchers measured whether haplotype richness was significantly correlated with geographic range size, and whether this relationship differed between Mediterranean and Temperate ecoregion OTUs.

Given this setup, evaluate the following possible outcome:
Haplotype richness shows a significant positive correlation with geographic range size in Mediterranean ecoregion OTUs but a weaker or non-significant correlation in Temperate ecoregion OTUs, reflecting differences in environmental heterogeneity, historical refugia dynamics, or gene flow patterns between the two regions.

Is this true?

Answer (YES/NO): YES